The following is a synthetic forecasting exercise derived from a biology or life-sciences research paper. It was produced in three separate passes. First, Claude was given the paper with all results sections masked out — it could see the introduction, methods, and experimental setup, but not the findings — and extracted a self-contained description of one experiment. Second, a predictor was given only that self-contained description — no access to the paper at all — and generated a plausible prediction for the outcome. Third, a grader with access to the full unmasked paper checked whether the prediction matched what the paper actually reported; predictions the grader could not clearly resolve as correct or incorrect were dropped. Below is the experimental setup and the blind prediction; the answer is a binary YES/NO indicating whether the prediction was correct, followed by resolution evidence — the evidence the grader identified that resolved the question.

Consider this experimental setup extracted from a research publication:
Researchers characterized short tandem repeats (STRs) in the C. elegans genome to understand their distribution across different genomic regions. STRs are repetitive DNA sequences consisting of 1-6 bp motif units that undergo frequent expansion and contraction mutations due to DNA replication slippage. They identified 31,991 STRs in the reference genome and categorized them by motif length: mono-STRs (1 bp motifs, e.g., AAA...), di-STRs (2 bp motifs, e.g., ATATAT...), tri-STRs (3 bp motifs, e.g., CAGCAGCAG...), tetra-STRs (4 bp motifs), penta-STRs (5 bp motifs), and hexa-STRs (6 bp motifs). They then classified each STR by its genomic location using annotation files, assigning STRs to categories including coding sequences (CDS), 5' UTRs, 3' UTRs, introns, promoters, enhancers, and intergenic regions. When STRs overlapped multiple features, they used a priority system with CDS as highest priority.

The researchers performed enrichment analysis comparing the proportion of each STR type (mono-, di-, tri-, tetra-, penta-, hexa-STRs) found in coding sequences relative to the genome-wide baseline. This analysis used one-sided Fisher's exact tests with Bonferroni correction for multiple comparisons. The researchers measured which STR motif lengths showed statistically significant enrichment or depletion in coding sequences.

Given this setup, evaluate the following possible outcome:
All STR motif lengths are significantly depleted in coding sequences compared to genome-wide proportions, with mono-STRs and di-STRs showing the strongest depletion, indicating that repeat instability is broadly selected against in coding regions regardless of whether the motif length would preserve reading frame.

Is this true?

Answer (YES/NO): NO